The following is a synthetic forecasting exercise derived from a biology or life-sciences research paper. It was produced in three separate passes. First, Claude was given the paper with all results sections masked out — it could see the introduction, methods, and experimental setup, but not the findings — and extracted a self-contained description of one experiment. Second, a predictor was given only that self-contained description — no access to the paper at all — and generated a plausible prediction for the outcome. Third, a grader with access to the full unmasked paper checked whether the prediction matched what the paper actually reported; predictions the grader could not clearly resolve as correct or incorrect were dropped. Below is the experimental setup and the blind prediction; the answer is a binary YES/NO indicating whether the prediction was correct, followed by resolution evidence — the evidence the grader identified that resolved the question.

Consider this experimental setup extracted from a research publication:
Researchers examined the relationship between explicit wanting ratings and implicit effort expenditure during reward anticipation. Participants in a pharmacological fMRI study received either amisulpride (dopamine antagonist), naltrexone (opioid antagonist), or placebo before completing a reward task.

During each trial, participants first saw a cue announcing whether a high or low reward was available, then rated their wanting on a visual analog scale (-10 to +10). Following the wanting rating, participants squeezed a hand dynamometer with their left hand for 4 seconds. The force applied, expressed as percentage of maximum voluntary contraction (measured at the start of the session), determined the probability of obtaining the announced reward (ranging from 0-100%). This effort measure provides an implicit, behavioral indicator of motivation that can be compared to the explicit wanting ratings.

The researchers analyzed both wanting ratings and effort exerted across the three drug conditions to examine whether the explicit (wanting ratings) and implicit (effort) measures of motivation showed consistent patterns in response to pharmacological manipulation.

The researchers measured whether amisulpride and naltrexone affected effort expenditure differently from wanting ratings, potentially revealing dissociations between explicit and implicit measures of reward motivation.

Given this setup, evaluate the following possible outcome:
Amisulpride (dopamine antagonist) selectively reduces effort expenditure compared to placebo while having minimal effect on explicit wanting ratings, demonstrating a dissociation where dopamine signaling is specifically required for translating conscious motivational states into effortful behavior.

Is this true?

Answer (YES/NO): NO